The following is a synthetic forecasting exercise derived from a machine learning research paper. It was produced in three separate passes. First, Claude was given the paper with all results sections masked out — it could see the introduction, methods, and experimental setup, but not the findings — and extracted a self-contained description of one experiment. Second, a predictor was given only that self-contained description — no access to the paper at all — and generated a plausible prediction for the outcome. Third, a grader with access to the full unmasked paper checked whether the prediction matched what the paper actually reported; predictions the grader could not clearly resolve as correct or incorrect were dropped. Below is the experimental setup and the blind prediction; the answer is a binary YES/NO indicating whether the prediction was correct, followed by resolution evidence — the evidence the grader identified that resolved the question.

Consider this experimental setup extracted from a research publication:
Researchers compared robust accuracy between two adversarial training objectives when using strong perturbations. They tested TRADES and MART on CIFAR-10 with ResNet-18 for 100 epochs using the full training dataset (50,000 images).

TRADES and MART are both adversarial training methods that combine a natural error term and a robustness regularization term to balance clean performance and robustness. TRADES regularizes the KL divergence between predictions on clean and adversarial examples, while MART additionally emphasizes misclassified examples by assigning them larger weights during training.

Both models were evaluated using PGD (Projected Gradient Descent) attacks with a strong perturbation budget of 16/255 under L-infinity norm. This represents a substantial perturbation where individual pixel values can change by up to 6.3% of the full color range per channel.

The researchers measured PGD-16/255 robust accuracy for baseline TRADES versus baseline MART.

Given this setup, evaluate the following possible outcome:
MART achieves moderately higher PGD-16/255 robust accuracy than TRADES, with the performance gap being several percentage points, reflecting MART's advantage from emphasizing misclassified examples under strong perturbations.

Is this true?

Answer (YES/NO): NO